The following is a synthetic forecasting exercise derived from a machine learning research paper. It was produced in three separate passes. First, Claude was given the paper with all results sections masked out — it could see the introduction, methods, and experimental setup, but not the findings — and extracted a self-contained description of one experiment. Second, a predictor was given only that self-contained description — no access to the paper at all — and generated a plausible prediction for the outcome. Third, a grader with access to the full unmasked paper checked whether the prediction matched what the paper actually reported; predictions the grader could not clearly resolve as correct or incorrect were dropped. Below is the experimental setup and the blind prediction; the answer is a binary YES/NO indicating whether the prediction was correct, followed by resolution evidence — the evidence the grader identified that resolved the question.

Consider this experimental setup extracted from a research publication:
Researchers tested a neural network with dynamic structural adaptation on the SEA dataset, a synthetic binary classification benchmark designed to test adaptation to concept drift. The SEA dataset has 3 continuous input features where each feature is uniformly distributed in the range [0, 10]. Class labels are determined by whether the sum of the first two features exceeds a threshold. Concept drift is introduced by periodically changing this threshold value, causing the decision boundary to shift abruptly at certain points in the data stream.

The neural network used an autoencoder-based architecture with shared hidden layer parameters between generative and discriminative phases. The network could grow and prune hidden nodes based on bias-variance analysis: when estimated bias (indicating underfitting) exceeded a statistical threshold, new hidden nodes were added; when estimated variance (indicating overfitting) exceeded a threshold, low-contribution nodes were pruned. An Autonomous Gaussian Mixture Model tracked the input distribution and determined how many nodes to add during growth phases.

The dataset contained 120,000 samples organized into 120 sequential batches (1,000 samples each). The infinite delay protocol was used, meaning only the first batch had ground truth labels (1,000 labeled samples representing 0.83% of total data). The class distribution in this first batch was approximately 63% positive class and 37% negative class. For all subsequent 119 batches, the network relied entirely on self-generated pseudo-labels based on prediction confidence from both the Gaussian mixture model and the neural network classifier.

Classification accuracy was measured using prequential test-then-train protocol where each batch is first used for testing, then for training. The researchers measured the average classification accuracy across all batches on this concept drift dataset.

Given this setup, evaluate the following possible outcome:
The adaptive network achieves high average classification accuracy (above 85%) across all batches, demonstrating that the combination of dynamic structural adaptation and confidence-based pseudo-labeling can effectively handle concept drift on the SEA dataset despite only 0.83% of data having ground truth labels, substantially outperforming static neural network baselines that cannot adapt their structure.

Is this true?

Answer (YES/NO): YES